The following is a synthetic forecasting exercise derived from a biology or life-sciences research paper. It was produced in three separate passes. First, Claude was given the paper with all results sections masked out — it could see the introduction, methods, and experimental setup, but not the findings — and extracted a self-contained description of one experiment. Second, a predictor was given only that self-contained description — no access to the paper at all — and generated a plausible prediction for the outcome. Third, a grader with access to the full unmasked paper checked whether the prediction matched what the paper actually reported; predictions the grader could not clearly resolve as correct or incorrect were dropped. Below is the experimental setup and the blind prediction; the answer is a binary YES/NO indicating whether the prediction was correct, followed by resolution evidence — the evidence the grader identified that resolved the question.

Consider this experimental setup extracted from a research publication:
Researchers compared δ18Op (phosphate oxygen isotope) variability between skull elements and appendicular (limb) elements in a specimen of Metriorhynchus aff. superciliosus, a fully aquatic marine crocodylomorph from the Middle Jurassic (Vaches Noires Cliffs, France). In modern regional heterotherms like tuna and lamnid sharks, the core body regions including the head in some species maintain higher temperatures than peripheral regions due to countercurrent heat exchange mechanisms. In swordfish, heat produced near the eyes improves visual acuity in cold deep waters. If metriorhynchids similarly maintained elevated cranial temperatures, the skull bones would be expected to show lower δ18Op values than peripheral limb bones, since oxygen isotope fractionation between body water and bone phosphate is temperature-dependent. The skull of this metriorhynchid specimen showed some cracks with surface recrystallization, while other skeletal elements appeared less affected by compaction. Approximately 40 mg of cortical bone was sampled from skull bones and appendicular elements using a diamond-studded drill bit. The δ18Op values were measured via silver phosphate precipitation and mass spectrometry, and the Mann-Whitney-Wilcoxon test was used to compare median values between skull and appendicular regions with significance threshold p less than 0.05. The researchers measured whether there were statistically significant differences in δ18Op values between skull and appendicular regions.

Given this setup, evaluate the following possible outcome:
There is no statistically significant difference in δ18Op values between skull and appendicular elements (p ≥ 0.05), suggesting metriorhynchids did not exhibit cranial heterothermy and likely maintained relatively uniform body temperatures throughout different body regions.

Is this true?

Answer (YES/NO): YES